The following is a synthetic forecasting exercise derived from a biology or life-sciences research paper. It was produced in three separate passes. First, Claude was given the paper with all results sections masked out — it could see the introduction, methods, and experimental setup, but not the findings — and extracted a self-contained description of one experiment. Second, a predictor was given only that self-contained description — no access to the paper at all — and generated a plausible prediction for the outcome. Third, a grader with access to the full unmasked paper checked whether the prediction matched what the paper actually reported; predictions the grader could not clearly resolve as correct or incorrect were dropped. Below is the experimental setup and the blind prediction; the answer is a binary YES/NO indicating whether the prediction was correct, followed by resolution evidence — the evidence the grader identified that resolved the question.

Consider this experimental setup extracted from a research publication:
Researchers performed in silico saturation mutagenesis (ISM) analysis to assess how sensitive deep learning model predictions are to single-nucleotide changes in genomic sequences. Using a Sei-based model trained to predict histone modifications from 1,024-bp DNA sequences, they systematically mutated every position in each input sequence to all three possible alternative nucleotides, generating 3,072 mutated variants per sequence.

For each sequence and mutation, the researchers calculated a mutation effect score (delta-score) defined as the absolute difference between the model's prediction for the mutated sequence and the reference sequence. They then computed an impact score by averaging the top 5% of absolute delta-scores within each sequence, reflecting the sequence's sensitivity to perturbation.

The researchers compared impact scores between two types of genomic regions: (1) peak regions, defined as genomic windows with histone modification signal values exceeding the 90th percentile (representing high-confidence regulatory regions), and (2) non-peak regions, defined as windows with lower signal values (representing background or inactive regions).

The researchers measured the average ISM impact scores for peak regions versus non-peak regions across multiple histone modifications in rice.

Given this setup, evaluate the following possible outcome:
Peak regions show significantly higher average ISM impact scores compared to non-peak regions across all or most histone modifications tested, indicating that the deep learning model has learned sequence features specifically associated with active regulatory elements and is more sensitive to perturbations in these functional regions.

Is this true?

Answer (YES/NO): YES